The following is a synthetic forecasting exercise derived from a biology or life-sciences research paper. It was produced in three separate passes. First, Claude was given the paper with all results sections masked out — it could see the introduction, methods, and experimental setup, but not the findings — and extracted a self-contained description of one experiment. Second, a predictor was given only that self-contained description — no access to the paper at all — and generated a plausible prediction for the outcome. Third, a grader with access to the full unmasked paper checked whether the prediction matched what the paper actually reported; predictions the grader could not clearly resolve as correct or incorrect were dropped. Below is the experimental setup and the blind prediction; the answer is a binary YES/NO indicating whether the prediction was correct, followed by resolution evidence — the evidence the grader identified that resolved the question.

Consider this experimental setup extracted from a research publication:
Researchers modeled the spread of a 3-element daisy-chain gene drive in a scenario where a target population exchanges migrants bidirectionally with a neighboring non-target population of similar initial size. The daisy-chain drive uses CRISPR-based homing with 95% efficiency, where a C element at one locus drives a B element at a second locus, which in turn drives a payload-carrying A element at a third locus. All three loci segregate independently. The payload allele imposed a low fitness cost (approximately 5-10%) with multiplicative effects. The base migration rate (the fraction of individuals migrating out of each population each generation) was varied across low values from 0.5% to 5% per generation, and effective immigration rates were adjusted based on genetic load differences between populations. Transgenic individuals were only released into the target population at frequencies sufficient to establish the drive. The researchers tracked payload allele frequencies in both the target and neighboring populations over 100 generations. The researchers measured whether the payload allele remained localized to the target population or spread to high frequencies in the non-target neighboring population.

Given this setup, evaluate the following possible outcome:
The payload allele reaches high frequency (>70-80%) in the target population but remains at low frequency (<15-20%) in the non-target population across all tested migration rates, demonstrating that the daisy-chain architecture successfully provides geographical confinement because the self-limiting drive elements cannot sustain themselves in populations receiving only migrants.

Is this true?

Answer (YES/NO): NO